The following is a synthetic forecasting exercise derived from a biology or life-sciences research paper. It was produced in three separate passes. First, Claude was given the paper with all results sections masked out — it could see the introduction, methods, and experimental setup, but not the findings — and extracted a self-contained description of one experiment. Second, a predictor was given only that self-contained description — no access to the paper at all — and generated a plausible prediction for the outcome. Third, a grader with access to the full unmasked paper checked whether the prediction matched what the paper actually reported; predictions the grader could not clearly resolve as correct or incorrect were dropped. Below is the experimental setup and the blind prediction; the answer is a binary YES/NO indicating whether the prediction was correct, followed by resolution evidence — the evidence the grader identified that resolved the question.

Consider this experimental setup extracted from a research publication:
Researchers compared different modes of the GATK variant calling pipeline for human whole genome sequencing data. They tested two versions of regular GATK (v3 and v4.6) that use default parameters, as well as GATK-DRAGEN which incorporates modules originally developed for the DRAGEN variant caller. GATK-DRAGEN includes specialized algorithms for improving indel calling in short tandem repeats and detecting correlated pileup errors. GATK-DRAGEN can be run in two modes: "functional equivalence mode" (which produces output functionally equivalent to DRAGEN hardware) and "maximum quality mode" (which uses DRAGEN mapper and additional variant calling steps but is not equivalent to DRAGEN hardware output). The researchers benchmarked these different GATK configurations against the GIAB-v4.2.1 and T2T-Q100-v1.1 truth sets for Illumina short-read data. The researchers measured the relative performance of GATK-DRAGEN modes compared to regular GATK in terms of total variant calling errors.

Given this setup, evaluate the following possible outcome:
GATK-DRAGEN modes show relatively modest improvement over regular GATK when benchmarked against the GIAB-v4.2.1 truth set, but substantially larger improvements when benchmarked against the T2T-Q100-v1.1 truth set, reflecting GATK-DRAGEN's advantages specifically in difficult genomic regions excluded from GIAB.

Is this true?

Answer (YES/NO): NO